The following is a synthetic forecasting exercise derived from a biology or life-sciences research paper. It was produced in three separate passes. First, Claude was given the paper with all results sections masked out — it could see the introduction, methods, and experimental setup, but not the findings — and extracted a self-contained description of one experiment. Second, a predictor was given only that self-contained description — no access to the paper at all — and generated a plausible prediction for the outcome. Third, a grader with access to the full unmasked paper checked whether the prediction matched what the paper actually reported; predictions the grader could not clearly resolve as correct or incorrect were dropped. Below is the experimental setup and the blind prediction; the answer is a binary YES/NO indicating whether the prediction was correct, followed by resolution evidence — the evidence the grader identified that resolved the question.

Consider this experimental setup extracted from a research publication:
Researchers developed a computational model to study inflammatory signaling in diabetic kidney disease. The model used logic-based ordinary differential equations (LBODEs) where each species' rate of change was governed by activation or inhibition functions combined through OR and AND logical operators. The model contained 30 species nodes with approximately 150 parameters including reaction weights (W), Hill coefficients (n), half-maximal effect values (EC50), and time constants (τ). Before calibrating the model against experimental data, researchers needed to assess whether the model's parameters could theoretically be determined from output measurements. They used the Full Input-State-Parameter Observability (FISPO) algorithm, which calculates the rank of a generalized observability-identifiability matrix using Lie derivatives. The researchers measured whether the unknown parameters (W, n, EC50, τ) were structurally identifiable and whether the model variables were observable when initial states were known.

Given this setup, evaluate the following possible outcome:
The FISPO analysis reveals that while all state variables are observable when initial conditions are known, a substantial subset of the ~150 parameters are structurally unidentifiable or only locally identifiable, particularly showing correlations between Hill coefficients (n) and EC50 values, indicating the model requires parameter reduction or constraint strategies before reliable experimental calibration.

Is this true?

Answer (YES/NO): NO